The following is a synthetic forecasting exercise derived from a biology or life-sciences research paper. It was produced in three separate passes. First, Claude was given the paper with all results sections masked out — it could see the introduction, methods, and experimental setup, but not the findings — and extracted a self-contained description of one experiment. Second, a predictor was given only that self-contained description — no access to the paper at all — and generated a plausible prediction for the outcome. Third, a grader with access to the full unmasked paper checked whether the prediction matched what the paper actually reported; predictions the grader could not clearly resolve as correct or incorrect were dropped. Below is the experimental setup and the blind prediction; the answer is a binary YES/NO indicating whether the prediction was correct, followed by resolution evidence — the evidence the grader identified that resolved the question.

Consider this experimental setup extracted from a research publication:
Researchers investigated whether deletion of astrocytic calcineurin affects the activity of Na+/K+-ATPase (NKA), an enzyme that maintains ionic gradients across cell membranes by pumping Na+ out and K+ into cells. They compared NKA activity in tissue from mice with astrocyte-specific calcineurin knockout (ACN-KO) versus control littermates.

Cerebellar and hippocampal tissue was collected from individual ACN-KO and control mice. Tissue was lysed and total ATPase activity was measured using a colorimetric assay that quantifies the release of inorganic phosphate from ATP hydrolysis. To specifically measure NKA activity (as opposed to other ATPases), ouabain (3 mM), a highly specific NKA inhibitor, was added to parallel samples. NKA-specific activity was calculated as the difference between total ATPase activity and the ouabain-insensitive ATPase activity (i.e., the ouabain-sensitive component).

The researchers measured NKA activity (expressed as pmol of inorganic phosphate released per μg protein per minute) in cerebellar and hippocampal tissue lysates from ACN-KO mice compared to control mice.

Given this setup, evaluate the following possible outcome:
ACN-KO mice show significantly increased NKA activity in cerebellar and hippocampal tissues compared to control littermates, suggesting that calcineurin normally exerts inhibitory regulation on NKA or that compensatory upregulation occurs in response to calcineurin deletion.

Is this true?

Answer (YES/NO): NO